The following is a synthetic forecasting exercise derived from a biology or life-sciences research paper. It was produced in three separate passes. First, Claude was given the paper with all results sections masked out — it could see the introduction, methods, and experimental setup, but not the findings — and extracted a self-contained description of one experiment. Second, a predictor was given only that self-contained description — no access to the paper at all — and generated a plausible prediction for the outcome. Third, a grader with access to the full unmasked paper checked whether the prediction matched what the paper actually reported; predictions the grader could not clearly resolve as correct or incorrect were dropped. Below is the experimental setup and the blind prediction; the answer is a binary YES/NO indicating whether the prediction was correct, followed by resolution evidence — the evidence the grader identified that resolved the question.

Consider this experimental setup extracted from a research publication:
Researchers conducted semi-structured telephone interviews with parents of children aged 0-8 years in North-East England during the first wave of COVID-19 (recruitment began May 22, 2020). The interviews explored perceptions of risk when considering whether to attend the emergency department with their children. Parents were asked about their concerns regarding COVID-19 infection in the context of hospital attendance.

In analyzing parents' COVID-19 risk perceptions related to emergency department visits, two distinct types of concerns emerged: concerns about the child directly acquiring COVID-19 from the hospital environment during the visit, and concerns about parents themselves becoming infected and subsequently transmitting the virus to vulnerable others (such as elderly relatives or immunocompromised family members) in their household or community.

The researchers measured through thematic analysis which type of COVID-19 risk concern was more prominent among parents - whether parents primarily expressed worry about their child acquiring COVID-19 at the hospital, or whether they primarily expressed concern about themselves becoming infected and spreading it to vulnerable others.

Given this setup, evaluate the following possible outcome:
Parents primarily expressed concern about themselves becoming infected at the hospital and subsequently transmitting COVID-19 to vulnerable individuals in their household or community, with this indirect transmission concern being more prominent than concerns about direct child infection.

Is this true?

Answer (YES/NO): YES